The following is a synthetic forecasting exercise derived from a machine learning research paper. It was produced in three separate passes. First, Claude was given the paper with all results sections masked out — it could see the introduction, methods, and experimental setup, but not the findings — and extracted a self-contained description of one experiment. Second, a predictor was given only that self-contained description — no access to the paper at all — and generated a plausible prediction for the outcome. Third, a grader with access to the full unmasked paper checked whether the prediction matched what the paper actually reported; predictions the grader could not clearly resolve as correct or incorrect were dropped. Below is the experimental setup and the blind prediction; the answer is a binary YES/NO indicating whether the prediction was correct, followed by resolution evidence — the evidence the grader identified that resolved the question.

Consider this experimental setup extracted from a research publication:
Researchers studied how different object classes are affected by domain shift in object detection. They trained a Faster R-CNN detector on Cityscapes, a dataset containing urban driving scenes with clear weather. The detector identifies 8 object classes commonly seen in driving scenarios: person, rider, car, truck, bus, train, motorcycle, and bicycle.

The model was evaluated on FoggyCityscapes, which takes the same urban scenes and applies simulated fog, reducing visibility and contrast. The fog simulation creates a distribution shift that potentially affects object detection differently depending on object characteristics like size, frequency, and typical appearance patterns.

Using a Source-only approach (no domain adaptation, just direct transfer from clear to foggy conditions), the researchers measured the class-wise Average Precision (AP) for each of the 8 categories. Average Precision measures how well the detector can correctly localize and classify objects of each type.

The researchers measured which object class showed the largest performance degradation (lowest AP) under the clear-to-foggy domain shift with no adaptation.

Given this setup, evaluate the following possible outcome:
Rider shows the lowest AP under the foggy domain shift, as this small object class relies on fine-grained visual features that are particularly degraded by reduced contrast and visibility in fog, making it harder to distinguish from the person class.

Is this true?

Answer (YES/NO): NO